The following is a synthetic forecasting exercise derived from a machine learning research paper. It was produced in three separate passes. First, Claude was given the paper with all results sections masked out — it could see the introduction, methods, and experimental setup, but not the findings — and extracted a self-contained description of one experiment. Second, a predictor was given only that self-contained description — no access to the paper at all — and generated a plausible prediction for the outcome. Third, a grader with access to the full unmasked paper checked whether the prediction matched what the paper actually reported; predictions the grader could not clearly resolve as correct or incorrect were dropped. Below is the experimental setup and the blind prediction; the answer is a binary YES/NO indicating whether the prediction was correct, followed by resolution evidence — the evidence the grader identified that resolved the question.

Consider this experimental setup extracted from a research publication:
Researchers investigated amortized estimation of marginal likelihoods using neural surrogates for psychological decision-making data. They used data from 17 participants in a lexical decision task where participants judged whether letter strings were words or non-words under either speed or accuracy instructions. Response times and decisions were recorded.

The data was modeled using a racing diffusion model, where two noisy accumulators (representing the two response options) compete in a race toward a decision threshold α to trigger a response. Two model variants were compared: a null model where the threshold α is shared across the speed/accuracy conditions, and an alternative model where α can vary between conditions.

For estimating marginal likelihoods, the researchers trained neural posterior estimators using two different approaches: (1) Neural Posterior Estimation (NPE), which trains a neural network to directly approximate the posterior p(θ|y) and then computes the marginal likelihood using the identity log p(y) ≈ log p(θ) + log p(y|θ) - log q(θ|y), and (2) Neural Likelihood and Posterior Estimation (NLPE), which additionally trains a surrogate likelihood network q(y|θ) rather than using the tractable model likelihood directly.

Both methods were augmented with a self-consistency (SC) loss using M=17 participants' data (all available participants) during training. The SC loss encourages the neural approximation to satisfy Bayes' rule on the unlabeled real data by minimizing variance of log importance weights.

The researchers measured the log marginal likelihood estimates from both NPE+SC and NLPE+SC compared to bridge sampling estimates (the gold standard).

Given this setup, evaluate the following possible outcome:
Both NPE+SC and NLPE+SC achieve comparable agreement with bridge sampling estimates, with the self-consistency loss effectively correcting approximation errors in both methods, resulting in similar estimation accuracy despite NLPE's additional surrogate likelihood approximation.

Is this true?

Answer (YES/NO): NO